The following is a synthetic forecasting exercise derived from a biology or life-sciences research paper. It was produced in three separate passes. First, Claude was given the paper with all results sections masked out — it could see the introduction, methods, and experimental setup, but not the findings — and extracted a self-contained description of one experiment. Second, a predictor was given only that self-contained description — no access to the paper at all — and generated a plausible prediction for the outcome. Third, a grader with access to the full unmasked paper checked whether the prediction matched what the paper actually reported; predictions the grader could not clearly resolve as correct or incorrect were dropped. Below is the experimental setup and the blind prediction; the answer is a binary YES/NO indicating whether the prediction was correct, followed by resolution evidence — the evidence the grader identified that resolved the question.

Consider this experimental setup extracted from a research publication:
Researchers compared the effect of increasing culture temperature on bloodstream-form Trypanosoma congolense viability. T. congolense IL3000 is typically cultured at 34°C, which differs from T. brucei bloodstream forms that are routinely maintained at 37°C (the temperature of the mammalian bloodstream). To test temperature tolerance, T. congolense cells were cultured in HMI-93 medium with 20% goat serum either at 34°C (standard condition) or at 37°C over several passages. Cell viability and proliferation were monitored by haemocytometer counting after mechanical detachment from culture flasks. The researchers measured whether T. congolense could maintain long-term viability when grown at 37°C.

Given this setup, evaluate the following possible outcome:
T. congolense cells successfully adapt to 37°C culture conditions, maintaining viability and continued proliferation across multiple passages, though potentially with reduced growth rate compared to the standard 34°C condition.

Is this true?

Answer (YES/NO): NO